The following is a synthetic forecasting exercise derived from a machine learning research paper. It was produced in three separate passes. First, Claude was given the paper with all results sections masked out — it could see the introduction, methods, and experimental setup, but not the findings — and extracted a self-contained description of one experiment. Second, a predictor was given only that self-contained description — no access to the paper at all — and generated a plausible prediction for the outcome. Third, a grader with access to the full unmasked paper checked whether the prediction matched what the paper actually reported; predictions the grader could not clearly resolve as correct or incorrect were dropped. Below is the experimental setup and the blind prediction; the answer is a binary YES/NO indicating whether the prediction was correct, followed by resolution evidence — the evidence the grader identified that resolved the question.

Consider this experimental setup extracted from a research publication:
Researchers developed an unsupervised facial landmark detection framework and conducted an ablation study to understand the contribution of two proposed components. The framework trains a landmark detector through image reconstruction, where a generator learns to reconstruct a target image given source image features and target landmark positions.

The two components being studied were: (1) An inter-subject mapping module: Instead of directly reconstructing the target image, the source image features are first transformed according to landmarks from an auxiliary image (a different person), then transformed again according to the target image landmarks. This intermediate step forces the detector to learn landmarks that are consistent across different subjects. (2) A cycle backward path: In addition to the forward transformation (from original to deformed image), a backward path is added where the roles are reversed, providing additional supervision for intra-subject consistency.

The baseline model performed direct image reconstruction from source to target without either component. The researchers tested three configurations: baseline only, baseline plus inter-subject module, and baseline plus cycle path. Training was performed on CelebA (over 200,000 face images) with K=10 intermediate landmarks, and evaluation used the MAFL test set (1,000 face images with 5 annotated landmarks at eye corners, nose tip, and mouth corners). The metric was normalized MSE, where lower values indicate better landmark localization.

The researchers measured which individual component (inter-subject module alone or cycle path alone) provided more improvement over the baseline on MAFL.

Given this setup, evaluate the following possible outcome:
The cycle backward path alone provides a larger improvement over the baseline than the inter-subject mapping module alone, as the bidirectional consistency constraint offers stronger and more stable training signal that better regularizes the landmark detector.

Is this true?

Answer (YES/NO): NO